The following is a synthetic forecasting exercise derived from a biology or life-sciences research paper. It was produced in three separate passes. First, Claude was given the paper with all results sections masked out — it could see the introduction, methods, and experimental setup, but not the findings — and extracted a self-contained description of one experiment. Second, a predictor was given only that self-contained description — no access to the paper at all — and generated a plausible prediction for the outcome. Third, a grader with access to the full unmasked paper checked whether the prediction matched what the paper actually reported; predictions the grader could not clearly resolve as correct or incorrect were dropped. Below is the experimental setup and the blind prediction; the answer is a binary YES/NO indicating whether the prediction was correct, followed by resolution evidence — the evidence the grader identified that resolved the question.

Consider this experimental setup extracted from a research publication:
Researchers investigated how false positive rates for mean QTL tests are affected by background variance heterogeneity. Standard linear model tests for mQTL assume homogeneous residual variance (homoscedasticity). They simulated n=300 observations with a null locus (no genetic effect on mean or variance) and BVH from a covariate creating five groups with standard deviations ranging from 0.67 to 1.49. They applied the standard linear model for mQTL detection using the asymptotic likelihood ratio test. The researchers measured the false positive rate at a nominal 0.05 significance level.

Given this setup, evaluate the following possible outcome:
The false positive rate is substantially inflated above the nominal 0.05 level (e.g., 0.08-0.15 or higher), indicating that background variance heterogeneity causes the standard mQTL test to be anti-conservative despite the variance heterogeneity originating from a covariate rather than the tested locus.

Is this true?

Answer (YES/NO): NO